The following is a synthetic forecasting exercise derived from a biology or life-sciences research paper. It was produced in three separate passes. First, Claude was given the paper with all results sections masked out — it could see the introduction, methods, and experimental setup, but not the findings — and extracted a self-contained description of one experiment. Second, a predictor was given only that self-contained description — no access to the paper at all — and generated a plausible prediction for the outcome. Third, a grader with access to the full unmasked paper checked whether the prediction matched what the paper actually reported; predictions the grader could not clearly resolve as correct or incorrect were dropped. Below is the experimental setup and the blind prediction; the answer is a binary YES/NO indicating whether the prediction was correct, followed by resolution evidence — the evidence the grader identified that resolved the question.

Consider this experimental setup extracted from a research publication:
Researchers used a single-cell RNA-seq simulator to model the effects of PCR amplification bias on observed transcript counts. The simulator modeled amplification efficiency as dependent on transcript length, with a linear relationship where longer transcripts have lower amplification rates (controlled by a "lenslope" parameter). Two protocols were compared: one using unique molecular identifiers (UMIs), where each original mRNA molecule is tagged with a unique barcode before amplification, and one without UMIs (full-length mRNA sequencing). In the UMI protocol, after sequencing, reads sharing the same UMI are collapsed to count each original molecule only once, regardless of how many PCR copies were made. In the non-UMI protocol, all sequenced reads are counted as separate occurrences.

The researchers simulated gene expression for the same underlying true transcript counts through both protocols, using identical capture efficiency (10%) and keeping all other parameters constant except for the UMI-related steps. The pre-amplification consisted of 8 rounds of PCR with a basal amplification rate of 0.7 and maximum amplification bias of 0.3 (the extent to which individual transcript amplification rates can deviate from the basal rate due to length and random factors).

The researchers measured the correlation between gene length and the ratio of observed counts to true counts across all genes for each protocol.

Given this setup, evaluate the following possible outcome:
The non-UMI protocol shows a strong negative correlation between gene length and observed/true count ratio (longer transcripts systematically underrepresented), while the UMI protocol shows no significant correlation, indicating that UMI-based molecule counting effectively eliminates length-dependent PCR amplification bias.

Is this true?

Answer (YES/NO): YES